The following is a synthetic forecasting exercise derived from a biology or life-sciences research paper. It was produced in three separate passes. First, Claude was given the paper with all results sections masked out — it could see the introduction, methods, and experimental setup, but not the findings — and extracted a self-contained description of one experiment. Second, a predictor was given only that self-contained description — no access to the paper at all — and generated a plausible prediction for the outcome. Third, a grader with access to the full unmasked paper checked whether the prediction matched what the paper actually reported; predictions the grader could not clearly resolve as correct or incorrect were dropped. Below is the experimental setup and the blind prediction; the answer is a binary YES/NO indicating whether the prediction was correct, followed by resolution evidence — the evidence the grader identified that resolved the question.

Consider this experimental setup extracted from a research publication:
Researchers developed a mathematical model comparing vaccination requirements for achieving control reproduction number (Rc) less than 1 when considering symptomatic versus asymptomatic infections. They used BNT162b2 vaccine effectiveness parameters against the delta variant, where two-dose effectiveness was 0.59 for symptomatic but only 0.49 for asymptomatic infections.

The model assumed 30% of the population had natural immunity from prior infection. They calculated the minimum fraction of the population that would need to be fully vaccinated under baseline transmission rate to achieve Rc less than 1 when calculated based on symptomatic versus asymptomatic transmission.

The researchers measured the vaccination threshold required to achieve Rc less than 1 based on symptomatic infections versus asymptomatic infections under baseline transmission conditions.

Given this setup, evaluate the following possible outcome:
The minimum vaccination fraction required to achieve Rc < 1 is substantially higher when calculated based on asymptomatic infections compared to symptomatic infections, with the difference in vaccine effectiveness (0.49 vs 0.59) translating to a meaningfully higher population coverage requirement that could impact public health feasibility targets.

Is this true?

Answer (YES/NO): YES